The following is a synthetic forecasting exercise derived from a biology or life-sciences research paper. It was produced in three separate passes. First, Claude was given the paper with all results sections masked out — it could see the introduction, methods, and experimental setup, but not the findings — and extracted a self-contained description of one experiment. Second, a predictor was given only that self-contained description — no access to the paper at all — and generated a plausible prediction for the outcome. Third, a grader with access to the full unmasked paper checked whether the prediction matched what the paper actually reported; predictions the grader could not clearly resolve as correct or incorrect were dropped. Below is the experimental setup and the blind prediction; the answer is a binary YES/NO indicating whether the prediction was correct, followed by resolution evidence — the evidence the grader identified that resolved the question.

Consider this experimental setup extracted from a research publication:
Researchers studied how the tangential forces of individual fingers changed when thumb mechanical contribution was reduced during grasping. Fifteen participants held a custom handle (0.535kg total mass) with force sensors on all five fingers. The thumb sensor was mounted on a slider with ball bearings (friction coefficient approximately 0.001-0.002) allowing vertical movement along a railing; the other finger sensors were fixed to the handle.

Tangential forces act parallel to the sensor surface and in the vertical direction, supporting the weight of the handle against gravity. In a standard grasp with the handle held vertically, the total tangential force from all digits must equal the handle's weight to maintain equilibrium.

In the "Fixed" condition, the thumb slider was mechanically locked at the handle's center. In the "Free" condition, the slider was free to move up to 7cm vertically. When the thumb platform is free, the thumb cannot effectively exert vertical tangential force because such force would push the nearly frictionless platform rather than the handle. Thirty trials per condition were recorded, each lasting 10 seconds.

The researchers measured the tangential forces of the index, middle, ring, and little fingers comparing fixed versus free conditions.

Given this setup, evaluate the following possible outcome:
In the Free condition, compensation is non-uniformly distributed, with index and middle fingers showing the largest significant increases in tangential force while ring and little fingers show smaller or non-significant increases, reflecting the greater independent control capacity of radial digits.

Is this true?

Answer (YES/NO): NO